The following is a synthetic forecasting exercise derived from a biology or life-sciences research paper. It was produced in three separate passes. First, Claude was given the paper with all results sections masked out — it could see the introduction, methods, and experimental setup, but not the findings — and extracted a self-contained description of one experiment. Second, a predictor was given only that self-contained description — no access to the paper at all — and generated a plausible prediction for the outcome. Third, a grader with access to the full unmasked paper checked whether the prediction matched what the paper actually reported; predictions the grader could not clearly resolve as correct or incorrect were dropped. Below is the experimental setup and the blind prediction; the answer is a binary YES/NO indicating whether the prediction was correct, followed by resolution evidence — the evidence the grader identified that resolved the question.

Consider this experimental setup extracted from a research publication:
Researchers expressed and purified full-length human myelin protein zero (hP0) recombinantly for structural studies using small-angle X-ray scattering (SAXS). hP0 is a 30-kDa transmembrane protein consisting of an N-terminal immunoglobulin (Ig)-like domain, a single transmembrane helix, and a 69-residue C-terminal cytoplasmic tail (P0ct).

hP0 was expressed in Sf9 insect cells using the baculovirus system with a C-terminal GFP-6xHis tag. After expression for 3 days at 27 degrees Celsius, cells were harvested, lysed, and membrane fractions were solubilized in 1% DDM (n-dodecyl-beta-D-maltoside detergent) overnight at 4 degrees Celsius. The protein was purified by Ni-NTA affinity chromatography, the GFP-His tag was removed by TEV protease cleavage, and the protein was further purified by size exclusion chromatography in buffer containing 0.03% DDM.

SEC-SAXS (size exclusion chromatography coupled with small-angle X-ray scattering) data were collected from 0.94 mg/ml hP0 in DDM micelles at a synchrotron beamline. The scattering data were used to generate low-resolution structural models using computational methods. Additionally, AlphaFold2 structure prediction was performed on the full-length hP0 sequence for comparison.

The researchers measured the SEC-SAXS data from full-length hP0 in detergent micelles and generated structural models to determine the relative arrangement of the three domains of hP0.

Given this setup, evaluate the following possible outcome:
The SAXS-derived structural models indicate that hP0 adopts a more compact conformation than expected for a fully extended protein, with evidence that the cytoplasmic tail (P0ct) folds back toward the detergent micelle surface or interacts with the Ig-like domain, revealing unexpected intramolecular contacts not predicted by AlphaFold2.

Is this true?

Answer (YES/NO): NO